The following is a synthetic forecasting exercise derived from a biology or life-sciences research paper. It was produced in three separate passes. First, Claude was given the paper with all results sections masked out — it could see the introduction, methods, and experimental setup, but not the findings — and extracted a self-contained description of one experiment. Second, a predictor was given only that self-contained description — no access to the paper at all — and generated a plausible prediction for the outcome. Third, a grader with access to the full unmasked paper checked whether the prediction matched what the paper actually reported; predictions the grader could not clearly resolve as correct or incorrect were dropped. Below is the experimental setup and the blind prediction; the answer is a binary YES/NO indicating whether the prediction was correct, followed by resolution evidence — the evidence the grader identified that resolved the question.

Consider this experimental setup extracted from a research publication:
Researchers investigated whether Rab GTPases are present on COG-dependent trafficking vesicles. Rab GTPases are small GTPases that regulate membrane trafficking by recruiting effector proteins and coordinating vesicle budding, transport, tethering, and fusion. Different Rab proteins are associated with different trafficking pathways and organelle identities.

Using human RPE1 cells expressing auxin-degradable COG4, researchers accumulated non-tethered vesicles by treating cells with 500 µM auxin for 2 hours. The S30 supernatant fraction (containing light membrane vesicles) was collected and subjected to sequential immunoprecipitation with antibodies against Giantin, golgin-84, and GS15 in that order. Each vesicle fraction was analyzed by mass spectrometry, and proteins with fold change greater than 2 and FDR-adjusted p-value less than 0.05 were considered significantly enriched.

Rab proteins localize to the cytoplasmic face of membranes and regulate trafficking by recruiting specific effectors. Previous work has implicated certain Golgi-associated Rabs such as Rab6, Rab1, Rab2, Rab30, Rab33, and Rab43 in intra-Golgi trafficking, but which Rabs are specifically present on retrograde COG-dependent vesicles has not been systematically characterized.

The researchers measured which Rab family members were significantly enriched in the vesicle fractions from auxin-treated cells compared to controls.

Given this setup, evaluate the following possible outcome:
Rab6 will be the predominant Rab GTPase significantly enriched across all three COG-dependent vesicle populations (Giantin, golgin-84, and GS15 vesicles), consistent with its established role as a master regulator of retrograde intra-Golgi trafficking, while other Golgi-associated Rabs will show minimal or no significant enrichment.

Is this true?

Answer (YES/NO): NO